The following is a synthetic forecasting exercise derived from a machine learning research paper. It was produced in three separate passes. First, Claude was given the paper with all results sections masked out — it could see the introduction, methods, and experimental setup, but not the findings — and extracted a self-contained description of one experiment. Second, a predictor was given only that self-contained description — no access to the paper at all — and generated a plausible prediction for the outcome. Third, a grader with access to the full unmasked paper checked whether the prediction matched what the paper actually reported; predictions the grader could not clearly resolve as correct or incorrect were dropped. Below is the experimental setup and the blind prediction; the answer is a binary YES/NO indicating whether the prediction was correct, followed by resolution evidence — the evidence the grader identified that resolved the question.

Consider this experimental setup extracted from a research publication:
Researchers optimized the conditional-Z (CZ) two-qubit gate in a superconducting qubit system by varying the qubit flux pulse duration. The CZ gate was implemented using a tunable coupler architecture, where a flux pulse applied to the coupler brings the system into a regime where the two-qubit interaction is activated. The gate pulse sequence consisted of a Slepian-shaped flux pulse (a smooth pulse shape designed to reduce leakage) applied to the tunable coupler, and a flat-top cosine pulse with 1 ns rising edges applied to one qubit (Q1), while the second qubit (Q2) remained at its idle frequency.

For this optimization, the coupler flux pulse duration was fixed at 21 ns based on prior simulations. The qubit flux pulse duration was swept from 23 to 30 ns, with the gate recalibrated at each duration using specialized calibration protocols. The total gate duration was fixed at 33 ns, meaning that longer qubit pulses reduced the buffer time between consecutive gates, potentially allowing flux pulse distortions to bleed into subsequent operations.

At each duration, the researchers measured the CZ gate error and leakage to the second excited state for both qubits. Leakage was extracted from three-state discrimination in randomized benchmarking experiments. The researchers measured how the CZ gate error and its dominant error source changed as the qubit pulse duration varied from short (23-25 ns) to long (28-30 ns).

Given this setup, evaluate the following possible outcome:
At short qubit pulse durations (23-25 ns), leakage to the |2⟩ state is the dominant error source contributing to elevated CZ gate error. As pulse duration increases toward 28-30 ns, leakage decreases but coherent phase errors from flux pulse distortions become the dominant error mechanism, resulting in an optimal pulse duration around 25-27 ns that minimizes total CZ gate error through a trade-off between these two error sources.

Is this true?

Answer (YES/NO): YES